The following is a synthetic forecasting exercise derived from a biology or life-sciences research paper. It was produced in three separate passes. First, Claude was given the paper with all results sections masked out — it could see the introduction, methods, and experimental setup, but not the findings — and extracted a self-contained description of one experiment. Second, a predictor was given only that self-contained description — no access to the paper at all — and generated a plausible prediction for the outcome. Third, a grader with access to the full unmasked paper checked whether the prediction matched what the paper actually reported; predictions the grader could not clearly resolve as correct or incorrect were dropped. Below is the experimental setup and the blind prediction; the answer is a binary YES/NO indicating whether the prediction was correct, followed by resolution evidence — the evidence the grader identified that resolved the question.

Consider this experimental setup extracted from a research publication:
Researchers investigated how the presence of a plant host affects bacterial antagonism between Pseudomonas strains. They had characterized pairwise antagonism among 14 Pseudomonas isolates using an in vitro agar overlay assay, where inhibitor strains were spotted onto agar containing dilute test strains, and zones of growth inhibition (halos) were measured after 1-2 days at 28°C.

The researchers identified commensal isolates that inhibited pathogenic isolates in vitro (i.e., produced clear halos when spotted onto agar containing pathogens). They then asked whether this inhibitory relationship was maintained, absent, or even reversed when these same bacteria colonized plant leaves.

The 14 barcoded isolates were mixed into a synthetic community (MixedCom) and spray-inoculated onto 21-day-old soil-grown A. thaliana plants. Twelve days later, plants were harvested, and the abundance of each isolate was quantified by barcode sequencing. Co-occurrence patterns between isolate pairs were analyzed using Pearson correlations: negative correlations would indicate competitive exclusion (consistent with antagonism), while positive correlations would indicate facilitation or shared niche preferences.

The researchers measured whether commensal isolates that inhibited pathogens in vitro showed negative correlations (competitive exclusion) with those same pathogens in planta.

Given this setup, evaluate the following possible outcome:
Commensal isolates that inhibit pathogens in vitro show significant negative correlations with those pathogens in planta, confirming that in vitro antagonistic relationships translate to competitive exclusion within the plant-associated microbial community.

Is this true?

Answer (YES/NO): NO